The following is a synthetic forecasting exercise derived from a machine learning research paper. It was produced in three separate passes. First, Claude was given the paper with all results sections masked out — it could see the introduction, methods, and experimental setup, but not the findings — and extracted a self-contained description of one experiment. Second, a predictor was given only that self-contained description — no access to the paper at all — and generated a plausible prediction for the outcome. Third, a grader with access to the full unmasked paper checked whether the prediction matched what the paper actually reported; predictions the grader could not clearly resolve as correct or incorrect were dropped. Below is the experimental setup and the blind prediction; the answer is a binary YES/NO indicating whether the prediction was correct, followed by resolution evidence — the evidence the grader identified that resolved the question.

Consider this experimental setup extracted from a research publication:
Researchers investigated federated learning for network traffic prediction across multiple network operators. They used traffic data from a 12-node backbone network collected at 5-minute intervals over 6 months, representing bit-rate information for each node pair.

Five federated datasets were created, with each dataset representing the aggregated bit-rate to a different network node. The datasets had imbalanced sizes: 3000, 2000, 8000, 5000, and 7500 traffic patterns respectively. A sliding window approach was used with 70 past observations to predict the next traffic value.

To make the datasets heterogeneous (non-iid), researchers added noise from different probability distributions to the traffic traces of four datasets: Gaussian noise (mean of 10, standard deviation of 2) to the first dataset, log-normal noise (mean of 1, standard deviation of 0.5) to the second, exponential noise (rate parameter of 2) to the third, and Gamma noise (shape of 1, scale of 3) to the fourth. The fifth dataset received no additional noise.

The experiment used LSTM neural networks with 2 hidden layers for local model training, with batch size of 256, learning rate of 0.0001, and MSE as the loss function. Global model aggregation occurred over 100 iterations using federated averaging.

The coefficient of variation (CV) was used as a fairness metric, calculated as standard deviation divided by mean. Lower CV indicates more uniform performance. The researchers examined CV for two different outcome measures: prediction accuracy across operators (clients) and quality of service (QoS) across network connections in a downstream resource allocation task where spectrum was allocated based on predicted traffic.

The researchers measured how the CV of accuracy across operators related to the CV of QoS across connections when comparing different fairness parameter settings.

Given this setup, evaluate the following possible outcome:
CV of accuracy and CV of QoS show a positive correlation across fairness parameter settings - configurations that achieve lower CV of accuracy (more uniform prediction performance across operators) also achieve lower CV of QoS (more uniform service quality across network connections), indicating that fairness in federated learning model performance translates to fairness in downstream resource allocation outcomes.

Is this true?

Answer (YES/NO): YES